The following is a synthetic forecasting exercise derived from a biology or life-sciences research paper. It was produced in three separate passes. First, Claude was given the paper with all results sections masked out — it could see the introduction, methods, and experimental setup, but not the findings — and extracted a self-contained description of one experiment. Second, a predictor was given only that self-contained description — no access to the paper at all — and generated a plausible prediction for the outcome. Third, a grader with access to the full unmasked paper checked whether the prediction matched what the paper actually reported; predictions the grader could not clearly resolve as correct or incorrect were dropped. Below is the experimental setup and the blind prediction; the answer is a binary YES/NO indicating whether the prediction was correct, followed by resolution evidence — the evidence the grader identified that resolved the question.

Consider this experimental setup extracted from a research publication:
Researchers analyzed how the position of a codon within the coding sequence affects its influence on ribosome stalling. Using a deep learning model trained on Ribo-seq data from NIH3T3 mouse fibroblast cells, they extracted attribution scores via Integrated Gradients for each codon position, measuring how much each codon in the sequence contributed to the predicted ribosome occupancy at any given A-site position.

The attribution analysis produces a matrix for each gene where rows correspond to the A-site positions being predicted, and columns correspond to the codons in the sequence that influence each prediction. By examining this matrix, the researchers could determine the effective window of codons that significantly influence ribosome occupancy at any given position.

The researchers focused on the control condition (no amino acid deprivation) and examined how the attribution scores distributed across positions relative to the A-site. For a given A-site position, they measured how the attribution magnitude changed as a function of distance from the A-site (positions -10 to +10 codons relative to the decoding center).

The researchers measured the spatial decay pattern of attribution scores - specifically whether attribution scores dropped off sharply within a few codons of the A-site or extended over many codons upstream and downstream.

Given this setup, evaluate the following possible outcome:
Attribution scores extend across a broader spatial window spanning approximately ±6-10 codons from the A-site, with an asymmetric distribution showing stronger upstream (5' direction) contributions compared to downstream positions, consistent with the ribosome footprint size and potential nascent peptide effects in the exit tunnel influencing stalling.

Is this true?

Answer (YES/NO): YES